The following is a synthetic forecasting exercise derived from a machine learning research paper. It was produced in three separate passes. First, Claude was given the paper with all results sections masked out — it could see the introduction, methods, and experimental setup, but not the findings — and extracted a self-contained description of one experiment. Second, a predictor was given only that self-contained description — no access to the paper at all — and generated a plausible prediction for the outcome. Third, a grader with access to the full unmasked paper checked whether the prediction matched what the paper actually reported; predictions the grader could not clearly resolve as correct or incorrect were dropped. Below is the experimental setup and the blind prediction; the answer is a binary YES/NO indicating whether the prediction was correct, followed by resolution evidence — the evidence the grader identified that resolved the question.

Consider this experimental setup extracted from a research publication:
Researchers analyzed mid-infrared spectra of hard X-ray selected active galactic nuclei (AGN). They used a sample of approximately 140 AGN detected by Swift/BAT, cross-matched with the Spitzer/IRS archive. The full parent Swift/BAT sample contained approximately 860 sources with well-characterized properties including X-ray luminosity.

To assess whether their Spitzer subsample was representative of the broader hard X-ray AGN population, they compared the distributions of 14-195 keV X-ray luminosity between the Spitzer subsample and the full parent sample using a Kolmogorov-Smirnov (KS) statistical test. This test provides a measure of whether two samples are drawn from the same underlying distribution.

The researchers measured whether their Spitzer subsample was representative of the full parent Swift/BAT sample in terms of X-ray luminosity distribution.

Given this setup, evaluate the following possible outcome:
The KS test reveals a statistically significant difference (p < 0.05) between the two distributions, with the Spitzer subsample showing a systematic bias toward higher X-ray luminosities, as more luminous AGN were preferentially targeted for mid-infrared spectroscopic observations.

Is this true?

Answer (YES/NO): NO